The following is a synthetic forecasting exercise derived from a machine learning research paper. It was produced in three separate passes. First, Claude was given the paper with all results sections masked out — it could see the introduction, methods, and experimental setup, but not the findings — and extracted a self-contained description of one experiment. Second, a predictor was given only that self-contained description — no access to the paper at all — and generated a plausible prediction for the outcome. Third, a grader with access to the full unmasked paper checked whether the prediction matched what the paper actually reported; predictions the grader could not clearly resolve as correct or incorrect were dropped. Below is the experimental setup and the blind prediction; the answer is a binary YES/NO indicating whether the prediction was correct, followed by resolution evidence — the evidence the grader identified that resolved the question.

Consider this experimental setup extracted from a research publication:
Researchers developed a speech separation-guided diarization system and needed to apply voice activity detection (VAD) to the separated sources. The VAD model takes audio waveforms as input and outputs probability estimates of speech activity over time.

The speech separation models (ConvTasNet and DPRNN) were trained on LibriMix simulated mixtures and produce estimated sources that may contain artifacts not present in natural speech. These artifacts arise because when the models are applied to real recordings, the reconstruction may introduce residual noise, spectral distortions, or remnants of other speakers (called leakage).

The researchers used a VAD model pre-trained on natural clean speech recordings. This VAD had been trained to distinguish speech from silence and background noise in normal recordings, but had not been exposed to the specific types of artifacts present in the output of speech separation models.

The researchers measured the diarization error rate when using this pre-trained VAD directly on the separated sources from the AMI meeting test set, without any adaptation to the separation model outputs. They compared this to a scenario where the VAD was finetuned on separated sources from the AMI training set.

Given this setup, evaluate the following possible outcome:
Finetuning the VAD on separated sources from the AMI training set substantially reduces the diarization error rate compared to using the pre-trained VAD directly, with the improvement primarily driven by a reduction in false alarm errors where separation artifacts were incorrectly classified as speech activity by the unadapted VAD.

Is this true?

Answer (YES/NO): NO